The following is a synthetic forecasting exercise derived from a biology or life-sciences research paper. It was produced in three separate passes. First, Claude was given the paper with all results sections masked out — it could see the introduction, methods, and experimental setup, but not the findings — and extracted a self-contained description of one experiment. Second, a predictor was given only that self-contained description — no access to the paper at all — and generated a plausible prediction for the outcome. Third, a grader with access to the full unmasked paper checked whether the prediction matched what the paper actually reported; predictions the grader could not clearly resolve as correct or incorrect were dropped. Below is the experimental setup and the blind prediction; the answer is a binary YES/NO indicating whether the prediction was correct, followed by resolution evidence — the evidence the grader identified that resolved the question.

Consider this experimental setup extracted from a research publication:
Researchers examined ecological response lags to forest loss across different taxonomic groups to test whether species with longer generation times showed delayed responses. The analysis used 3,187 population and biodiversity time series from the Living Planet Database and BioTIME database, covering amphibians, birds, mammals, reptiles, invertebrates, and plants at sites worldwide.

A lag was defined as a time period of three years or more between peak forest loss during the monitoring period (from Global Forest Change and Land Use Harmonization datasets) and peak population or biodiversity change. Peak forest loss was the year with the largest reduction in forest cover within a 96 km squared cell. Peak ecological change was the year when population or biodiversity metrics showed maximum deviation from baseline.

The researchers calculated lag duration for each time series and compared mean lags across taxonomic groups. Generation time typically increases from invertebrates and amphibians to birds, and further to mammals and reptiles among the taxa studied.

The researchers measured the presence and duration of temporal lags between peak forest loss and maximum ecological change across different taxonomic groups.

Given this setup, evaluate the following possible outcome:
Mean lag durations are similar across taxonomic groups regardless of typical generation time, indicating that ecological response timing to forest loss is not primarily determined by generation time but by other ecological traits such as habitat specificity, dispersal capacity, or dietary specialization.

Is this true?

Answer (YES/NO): NO